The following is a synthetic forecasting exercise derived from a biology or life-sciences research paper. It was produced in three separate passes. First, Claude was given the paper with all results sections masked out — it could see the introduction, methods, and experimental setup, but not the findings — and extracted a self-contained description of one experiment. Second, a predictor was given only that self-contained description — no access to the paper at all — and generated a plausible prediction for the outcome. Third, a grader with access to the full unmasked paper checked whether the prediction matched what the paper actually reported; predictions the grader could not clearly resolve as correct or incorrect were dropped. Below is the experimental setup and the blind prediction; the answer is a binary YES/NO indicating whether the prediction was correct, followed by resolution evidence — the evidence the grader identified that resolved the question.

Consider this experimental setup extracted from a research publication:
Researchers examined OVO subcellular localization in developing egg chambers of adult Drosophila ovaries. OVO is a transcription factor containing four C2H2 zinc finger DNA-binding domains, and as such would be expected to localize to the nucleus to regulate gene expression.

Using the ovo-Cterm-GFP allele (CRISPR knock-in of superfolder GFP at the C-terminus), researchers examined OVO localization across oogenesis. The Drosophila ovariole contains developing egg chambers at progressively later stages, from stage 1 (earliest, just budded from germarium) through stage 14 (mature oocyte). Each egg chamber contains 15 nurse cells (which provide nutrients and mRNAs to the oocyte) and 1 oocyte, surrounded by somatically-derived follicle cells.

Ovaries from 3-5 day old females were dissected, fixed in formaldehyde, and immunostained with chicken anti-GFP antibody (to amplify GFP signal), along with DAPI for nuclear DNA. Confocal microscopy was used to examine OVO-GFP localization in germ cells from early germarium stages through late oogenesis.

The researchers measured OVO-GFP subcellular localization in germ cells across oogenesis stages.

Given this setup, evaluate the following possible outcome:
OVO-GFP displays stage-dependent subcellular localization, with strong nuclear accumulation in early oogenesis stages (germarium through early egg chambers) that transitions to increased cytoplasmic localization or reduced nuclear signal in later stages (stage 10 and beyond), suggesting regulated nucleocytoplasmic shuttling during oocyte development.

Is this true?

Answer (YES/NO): NO